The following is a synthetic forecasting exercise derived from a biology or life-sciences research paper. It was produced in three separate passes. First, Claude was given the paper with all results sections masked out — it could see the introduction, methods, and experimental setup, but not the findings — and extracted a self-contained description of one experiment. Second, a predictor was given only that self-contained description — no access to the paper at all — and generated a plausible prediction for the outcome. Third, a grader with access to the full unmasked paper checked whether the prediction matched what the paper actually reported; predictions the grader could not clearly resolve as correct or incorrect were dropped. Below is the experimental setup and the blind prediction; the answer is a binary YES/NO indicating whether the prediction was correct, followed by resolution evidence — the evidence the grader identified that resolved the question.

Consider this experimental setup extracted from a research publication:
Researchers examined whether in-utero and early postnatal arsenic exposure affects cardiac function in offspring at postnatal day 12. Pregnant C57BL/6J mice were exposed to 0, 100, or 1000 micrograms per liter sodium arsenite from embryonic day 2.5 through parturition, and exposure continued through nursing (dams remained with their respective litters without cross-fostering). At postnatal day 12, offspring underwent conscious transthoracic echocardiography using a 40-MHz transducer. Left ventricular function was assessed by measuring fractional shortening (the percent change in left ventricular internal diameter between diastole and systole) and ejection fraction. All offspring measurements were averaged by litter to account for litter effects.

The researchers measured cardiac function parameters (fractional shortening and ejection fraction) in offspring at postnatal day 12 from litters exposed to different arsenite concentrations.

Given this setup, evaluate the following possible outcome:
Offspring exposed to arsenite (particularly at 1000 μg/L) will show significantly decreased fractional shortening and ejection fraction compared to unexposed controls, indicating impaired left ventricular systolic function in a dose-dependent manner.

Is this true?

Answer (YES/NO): NO